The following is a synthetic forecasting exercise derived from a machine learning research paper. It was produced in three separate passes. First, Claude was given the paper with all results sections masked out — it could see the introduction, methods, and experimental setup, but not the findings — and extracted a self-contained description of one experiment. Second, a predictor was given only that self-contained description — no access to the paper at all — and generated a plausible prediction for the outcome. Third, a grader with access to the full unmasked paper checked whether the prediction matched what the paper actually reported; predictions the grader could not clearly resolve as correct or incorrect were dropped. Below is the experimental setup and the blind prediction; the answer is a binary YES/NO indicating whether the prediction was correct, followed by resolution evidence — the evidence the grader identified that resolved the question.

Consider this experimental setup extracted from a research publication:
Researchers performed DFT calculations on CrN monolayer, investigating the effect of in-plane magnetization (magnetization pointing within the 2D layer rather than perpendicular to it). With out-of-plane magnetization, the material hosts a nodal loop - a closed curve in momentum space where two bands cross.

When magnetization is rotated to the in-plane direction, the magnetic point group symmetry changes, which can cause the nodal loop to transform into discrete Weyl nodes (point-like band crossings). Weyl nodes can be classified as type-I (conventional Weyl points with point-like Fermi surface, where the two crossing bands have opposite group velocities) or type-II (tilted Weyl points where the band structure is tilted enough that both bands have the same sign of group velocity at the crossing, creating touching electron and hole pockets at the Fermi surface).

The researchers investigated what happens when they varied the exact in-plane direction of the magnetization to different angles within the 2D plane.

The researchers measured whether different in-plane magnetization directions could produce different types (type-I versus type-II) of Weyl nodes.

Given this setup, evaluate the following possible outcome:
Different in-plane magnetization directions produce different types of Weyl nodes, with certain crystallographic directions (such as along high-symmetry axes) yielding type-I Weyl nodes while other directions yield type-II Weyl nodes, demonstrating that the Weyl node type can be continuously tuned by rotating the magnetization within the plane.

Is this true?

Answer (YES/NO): YES